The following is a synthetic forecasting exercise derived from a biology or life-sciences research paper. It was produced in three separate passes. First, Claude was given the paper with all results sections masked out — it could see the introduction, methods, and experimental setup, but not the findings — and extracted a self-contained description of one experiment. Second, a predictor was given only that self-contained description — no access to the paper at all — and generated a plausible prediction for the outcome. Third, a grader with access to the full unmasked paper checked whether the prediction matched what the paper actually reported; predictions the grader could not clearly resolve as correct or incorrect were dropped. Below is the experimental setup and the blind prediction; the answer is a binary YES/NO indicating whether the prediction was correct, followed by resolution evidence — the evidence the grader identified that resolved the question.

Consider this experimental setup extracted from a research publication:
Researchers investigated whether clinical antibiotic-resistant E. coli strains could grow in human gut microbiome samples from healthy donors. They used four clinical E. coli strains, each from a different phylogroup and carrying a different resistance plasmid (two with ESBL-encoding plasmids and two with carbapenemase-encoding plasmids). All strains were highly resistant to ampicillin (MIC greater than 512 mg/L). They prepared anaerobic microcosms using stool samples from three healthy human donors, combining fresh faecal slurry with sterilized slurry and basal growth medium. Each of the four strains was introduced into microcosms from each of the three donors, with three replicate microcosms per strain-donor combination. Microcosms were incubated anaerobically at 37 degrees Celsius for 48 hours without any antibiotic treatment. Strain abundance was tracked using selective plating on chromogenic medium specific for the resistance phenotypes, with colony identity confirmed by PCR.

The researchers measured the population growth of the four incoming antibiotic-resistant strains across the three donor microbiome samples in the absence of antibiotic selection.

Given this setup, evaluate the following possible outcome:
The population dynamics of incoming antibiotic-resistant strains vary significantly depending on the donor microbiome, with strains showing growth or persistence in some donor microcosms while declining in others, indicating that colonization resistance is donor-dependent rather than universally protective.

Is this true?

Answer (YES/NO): NO